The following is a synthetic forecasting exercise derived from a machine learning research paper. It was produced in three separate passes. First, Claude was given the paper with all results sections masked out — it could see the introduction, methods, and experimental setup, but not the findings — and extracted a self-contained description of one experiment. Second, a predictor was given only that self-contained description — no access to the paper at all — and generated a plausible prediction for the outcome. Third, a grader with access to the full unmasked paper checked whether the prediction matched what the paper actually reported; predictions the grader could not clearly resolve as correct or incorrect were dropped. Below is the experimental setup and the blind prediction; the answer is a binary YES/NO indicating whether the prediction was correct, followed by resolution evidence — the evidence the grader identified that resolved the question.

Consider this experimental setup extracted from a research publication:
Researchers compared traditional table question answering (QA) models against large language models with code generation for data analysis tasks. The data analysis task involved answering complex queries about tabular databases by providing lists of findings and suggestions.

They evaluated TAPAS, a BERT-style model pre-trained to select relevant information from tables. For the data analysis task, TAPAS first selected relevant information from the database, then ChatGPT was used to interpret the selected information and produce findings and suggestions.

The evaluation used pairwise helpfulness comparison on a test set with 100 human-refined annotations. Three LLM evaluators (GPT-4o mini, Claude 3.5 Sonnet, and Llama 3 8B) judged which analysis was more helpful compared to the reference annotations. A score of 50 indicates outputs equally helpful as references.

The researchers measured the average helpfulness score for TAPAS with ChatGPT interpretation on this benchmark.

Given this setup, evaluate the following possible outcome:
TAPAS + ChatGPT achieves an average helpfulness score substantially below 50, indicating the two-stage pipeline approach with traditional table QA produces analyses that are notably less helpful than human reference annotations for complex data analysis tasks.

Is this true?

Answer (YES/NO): YES